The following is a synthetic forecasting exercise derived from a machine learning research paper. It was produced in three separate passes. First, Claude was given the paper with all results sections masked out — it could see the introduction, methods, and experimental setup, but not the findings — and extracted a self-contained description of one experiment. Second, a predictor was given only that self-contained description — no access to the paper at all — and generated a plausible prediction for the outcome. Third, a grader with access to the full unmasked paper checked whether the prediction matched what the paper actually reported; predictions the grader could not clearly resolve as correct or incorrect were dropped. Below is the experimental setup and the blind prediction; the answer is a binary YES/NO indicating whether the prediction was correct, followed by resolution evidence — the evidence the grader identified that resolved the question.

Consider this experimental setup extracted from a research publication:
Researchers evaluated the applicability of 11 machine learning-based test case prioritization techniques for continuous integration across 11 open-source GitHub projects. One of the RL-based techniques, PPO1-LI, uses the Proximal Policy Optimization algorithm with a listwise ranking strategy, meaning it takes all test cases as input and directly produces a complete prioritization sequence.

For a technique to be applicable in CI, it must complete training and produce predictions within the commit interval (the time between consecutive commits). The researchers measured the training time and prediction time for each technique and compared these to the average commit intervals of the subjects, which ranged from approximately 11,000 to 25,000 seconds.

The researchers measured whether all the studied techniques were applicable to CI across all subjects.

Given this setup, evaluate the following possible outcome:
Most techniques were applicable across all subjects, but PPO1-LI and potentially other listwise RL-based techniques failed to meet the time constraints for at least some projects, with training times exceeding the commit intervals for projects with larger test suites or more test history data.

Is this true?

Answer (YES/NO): NO